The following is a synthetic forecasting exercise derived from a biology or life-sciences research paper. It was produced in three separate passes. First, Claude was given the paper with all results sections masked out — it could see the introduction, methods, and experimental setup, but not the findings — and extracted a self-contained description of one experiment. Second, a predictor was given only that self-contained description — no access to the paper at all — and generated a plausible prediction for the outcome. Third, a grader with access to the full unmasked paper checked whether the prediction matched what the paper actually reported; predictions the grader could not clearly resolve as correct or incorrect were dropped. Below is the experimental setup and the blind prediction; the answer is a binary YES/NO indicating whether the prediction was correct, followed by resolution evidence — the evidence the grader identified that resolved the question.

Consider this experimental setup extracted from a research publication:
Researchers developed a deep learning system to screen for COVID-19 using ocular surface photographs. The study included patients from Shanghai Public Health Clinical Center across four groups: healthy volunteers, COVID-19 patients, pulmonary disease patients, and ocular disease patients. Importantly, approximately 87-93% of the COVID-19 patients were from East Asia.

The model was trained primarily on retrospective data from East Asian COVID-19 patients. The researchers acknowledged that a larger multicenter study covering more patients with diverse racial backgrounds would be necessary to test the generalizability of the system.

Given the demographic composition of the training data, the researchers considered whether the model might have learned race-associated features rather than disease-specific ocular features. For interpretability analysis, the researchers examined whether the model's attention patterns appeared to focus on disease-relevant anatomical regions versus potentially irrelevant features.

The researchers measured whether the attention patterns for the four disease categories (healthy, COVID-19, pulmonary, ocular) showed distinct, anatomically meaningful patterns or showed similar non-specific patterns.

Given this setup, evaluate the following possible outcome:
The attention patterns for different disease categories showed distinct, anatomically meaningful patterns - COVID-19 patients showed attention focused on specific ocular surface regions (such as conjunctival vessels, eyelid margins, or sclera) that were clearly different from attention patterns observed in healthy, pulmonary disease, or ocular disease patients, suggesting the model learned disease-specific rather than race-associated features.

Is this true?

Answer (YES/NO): YES